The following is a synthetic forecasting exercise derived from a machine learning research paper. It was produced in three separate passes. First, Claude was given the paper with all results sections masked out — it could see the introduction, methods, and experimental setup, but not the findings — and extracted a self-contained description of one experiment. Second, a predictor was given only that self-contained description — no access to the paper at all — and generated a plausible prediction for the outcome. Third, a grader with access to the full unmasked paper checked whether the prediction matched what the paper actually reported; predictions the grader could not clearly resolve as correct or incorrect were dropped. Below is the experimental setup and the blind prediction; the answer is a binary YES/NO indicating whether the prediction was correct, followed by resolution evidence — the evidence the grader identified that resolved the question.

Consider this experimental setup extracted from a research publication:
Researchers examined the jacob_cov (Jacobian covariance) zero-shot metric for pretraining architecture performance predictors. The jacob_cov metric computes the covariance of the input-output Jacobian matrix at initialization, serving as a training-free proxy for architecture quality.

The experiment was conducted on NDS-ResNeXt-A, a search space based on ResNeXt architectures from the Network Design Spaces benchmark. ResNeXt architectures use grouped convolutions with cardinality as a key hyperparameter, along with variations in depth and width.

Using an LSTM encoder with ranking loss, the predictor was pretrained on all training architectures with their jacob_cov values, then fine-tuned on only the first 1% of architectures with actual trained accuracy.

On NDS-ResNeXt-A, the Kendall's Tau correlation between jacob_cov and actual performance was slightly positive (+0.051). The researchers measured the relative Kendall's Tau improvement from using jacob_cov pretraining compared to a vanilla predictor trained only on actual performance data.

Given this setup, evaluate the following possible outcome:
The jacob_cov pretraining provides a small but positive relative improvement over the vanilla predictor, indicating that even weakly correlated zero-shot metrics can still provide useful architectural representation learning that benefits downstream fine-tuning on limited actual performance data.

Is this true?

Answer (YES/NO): NO